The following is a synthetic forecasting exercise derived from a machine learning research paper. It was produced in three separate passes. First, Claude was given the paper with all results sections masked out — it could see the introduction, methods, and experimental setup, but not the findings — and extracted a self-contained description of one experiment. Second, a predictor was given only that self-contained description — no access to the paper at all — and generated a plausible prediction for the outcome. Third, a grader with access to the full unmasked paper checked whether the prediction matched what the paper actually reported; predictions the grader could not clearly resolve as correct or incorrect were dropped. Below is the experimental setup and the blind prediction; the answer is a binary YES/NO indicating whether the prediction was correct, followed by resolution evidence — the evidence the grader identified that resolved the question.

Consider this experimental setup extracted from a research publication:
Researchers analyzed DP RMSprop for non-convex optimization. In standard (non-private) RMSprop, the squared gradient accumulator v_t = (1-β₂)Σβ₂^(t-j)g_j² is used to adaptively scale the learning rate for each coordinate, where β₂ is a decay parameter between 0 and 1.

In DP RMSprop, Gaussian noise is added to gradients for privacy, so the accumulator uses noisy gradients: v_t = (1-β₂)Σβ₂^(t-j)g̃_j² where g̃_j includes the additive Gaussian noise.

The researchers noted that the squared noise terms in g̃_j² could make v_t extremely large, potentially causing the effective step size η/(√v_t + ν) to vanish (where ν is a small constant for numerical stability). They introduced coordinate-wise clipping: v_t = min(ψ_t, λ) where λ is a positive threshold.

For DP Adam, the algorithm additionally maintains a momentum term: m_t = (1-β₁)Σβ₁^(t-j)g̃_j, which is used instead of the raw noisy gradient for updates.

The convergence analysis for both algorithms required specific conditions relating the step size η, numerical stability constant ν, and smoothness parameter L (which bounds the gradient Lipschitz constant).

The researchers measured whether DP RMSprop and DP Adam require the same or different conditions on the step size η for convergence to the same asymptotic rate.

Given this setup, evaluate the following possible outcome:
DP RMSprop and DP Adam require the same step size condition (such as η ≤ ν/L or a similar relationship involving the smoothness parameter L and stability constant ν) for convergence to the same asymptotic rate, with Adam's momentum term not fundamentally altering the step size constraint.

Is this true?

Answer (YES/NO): NO